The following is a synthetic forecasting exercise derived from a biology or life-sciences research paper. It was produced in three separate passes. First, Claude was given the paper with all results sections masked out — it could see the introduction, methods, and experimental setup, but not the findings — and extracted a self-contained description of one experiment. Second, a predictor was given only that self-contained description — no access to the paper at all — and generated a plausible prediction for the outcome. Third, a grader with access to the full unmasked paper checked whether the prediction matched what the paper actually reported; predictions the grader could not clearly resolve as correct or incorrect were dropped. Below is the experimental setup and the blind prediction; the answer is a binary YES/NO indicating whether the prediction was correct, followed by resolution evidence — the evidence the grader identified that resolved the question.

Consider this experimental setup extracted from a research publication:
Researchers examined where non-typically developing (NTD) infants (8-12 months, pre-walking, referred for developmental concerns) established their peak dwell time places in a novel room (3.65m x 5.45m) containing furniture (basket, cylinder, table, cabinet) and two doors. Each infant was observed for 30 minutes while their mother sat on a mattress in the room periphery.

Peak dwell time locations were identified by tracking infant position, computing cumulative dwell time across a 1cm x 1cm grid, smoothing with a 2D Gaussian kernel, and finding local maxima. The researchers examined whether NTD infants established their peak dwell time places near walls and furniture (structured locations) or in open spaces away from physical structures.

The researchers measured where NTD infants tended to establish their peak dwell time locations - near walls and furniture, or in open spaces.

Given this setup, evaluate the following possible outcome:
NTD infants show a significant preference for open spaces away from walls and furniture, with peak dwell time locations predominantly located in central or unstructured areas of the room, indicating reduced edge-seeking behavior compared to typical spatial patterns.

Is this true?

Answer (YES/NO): YES